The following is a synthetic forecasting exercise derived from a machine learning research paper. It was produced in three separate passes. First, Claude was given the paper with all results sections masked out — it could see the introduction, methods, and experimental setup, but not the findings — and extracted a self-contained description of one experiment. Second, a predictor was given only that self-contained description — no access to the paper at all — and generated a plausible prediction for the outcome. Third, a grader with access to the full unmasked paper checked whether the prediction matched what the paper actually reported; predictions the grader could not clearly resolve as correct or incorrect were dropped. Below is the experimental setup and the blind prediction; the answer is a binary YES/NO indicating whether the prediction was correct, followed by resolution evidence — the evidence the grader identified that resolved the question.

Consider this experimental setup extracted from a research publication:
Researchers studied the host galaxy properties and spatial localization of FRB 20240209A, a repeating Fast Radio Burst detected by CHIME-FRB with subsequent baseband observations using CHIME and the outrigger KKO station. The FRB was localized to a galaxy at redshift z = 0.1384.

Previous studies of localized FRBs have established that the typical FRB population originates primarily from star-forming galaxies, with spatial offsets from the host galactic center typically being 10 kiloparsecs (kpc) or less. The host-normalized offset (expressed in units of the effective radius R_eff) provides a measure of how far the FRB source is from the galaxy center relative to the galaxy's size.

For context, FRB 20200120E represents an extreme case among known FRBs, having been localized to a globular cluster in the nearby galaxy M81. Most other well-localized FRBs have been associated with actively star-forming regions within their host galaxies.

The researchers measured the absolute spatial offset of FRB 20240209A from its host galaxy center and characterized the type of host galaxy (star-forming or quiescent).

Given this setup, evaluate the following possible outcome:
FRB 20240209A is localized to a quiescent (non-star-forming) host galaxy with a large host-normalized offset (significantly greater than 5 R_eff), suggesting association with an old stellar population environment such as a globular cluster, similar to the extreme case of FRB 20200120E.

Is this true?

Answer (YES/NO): YES